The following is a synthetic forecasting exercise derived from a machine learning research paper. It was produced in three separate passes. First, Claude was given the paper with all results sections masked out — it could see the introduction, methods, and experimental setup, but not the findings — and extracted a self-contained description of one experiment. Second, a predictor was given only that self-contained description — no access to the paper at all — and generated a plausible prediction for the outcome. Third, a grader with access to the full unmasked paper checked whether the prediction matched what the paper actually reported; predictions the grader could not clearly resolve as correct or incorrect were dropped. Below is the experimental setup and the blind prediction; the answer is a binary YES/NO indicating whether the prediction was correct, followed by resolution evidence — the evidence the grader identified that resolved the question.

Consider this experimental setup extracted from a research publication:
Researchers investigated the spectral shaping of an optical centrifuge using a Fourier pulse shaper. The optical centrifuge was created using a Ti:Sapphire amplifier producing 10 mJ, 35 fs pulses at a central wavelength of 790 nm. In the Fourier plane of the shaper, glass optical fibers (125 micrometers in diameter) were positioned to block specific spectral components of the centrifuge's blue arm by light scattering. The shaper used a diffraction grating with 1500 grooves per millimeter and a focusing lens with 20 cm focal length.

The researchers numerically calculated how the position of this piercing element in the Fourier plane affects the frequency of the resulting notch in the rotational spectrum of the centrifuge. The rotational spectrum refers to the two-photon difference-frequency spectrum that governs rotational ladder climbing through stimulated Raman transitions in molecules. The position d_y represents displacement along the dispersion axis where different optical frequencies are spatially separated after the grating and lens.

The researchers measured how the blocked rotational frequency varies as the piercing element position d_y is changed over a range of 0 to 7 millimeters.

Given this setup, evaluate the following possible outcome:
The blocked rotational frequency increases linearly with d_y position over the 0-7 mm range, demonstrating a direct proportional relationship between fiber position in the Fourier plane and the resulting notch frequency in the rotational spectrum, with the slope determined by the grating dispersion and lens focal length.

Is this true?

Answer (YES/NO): YES